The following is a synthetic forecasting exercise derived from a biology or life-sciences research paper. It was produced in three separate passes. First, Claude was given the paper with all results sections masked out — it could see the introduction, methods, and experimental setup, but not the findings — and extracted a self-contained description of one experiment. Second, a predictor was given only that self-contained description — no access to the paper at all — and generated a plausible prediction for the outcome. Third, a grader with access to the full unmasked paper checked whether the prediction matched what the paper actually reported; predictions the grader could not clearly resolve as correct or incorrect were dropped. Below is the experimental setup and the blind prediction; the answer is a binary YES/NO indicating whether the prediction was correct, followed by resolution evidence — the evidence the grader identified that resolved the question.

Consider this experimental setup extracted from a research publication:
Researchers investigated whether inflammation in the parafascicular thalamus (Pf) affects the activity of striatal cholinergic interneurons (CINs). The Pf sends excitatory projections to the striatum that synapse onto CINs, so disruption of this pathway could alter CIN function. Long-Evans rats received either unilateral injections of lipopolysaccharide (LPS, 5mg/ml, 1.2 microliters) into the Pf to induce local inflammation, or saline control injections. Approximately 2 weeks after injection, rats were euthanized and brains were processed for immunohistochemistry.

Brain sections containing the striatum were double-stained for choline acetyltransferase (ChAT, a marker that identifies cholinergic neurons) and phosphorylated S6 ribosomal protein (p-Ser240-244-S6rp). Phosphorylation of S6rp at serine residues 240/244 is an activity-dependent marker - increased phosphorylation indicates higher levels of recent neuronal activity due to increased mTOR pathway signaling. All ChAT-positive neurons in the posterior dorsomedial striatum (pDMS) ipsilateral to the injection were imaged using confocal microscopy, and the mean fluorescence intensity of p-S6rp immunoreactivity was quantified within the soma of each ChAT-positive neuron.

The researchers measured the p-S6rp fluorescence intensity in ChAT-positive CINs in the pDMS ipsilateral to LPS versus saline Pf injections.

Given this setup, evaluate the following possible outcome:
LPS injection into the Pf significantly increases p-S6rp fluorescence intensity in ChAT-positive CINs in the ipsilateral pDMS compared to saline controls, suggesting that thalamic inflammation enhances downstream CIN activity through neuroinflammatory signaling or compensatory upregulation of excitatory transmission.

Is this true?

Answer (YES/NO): NO